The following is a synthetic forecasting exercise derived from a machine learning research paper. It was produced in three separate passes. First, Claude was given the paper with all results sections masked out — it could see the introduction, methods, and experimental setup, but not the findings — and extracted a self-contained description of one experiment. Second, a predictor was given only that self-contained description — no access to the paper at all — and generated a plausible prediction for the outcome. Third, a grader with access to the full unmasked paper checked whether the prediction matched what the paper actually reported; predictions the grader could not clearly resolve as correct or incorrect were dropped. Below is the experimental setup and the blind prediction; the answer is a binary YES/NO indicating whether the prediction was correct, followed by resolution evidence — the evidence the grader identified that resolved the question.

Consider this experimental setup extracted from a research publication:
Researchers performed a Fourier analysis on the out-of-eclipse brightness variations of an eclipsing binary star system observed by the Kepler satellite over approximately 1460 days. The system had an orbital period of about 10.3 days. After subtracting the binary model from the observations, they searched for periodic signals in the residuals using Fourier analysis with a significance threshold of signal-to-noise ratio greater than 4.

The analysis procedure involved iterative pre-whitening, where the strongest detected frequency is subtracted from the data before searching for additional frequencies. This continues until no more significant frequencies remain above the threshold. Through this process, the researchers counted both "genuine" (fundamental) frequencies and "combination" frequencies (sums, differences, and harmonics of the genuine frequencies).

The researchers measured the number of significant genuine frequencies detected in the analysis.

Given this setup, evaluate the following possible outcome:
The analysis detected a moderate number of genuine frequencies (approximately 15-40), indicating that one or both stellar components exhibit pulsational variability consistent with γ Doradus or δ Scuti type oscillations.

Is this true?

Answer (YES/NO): NO